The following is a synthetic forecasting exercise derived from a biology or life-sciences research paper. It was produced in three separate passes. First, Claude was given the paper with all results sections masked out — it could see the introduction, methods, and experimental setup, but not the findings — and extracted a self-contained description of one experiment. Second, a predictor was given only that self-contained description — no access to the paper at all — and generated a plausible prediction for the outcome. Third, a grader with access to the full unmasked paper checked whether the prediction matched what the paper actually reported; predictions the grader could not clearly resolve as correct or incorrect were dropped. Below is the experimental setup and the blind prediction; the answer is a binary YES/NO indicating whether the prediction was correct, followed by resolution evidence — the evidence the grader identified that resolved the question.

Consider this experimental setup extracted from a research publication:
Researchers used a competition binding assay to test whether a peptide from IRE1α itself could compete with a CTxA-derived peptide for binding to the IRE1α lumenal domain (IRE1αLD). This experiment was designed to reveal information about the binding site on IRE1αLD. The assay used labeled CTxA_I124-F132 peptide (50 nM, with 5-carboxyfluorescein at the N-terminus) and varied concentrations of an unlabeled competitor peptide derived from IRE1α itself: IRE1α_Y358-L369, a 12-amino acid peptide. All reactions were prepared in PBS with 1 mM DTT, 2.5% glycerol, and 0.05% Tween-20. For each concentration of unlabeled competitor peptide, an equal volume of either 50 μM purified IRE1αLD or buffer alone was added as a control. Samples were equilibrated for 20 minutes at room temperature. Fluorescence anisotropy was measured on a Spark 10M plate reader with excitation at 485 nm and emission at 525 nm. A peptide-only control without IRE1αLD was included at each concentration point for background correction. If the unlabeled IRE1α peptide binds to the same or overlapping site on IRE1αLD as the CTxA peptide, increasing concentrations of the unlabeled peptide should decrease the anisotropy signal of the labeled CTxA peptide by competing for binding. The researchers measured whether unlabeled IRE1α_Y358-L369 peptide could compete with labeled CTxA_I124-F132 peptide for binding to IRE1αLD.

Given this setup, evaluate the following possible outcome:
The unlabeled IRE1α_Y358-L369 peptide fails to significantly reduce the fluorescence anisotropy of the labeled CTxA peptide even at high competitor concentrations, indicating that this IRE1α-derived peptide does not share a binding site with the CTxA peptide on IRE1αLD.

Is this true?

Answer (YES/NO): NO